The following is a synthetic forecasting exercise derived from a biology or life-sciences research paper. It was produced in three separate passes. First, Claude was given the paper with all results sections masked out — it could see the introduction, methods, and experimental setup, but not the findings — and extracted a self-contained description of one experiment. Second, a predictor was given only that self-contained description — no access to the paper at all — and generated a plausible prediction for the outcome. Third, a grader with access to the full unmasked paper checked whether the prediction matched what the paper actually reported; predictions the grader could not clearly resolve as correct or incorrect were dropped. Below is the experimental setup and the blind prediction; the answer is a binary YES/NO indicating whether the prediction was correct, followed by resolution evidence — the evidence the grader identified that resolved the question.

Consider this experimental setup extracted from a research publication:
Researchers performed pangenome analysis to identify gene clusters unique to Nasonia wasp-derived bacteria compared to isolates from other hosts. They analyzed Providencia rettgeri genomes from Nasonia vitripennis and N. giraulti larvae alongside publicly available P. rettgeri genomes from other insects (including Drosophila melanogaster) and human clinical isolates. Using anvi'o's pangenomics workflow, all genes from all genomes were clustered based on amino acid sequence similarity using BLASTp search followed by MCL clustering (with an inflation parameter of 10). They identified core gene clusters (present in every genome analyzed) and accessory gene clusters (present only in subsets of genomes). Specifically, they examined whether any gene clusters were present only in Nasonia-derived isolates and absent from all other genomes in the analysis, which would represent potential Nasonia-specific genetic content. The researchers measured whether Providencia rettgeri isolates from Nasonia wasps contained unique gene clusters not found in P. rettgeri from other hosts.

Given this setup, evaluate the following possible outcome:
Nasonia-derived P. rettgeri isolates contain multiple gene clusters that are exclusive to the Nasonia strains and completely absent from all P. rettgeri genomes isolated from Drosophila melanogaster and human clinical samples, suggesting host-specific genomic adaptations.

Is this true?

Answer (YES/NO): YES